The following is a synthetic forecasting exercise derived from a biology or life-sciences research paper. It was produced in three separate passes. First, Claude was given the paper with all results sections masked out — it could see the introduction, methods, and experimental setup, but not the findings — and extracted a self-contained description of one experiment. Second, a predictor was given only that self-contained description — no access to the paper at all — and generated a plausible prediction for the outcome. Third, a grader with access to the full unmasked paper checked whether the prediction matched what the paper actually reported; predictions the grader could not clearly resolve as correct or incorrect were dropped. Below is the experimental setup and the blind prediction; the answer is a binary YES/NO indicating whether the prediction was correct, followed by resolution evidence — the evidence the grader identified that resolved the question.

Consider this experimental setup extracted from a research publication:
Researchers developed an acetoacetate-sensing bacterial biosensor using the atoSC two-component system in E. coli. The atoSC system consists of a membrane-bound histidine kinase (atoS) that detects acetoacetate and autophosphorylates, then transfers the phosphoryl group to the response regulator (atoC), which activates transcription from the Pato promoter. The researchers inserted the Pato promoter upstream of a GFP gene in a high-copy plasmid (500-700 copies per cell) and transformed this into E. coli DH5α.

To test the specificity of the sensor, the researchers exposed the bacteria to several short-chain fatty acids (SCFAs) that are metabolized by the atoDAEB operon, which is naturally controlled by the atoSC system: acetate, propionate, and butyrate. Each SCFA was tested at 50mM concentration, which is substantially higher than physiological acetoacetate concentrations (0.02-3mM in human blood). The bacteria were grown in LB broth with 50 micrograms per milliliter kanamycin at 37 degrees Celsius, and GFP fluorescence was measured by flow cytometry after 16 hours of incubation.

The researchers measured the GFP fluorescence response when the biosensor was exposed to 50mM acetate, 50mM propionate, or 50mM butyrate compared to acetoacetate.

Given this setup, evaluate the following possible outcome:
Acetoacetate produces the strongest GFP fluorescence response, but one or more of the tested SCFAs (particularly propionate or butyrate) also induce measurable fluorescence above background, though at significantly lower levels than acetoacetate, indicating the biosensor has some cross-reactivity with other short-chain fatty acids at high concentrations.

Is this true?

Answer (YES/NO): NO